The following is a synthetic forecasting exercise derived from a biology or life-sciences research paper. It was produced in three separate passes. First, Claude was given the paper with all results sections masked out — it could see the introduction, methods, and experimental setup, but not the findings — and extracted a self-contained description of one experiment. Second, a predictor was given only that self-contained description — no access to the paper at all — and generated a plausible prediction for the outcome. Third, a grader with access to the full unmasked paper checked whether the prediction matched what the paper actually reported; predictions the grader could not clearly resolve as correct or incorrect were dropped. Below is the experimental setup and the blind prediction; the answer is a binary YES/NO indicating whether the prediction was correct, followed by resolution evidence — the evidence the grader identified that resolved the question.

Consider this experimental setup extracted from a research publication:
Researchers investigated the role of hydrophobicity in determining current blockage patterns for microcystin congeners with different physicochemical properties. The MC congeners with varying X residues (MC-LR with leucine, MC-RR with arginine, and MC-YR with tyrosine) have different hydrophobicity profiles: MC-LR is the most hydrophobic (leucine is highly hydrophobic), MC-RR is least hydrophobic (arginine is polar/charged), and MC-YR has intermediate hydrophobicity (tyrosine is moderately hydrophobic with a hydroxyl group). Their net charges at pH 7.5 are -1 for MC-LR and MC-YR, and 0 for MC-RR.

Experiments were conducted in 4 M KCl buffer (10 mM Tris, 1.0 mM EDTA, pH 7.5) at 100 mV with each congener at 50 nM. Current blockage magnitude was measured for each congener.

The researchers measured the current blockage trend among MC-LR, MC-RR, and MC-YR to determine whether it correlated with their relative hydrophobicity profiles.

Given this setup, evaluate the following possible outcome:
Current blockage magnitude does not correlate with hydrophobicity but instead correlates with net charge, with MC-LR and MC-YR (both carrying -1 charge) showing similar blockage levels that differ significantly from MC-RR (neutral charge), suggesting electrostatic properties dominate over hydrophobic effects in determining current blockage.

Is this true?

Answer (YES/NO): NO